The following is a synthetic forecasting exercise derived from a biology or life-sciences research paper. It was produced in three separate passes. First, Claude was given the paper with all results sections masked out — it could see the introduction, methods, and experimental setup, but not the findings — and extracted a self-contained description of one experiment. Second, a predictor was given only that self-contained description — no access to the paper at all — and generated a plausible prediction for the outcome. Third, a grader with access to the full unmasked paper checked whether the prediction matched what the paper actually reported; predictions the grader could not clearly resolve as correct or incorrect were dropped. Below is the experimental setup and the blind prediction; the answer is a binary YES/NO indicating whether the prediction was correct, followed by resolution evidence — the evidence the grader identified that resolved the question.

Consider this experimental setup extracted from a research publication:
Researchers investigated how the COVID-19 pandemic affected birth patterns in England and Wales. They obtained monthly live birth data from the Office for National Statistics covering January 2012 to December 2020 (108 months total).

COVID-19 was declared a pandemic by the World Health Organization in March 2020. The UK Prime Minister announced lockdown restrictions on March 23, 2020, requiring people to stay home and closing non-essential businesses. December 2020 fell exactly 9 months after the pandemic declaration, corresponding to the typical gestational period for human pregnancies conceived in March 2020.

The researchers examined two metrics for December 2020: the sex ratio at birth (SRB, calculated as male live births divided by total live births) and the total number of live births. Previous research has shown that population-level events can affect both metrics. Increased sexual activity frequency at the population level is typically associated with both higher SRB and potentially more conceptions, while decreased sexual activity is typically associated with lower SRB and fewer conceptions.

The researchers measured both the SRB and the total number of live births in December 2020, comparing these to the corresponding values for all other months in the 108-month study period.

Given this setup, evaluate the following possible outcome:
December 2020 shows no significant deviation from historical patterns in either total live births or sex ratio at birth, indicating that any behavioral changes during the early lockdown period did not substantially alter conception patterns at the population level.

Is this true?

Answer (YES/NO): NO